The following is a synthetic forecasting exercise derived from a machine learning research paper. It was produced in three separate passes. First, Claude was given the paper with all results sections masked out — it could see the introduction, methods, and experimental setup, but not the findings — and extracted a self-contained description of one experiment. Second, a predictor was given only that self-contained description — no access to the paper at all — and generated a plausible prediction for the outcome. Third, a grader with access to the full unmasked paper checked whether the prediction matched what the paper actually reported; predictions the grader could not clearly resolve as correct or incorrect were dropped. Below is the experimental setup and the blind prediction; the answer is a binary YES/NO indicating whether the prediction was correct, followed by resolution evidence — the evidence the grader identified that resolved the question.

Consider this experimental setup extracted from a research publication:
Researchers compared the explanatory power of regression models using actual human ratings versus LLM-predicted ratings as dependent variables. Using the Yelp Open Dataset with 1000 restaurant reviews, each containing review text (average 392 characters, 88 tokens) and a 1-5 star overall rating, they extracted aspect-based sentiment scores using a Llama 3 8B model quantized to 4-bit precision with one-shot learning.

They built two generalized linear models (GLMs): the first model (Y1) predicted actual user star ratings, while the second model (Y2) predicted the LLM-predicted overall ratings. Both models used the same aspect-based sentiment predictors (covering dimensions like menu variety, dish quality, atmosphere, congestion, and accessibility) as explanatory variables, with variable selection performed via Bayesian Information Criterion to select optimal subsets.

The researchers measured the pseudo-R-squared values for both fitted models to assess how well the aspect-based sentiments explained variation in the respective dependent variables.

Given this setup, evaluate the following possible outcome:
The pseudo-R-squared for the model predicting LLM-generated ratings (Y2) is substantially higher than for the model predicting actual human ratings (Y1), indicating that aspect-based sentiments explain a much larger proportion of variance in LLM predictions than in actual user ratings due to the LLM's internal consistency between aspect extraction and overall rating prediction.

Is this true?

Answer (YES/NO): YES